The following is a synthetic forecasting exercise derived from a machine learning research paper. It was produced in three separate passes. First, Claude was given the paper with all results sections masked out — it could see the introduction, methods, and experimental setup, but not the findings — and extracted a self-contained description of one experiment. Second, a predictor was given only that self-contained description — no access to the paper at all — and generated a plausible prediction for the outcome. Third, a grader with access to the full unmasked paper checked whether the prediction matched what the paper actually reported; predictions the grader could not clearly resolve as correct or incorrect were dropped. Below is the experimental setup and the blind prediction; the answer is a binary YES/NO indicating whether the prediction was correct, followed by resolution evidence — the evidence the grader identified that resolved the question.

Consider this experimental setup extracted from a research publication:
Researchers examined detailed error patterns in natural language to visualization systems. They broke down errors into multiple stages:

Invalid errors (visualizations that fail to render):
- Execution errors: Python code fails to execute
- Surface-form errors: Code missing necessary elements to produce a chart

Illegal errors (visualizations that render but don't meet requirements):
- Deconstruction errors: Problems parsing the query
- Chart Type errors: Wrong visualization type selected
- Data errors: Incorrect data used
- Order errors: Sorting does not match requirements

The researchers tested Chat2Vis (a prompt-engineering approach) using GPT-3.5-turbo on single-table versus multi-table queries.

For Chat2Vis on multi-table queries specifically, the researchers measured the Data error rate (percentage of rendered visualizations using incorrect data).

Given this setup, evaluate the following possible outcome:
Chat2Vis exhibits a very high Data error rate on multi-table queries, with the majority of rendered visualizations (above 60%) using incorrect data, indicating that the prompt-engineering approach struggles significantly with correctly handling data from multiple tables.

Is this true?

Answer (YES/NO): NO